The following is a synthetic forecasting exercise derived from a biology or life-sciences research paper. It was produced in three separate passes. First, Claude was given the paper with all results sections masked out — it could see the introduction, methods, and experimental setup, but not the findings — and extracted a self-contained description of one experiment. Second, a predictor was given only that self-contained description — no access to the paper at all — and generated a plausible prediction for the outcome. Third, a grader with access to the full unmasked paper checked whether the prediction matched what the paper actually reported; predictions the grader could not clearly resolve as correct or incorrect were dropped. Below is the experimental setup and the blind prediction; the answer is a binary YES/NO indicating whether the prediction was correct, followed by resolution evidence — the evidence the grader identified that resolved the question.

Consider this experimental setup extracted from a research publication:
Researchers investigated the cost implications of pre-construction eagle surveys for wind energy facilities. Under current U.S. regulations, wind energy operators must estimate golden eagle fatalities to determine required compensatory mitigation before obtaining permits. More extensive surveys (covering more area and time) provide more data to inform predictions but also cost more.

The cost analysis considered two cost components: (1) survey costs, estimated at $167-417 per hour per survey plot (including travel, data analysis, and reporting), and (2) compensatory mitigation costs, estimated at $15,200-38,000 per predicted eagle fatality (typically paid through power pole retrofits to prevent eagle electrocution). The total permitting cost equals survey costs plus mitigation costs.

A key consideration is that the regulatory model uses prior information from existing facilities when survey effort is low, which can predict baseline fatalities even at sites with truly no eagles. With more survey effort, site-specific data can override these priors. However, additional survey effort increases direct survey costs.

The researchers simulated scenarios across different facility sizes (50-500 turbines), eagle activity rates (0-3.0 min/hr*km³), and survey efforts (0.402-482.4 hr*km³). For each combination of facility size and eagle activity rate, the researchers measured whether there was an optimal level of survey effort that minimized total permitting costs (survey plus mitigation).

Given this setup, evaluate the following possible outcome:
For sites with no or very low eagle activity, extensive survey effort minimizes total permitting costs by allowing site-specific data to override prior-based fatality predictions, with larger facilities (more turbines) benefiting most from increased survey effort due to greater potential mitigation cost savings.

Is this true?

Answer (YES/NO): YES